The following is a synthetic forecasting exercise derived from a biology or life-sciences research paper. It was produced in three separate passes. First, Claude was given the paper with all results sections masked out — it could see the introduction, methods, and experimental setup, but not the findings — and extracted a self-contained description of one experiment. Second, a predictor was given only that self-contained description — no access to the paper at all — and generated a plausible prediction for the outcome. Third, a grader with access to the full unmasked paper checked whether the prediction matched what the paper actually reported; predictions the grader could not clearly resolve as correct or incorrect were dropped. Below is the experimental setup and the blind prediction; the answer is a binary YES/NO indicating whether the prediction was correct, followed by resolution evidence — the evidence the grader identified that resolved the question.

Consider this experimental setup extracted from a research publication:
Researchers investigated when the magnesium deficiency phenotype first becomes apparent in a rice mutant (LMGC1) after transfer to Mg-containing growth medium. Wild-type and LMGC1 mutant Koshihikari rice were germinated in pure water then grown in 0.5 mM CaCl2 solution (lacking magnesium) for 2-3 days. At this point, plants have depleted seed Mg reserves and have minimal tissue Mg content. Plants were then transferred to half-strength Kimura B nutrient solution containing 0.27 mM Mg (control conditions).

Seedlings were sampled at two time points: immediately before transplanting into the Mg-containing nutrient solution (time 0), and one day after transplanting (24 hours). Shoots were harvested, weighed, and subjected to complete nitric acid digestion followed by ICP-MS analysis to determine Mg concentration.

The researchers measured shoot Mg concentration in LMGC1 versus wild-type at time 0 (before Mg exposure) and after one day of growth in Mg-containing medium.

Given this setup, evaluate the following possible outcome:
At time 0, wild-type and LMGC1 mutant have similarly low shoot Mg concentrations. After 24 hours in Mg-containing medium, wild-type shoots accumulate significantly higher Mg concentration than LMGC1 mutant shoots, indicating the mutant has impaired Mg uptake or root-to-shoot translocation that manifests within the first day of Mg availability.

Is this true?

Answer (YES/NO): YES